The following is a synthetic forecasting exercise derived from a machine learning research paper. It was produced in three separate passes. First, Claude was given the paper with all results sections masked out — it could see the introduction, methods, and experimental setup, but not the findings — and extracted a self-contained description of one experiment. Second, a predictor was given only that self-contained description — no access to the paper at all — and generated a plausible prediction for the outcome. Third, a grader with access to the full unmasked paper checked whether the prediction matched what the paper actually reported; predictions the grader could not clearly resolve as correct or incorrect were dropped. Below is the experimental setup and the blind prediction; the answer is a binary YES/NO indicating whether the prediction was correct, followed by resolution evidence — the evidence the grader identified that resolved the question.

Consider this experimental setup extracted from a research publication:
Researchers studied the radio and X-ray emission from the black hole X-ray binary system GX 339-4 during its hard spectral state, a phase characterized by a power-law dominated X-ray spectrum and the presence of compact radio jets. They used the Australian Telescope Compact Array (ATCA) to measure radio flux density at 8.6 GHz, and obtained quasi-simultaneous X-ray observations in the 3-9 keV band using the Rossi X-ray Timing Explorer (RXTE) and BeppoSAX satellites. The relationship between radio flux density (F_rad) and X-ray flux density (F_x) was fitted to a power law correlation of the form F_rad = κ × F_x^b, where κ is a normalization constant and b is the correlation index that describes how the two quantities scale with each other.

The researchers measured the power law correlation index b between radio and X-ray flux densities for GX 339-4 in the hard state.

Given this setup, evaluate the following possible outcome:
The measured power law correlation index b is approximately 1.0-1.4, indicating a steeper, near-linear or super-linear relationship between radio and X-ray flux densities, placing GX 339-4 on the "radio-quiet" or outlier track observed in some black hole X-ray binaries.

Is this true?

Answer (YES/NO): NO